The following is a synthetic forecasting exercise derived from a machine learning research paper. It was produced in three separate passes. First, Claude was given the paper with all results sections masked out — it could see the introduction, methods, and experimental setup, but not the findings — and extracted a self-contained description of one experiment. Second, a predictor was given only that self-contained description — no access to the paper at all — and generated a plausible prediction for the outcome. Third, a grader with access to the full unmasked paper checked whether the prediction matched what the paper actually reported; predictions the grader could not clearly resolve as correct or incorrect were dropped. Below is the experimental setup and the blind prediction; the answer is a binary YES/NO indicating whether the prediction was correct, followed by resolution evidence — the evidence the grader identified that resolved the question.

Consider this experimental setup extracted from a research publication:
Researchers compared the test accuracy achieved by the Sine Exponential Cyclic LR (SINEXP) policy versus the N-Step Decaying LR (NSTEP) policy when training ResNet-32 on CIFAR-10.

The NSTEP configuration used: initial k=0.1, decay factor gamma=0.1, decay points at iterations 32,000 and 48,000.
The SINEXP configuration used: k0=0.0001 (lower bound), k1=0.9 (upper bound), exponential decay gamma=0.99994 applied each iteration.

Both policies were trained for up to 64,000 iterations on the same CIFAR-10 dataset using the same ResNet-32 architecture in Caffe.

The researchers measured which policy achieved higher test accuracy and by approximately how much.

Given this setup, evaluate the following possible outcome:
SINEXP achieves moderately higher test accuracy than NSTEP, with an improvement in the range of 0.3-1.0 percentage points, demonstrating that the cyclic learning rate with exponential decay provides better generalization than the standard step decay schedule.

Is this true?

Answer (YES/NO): YES